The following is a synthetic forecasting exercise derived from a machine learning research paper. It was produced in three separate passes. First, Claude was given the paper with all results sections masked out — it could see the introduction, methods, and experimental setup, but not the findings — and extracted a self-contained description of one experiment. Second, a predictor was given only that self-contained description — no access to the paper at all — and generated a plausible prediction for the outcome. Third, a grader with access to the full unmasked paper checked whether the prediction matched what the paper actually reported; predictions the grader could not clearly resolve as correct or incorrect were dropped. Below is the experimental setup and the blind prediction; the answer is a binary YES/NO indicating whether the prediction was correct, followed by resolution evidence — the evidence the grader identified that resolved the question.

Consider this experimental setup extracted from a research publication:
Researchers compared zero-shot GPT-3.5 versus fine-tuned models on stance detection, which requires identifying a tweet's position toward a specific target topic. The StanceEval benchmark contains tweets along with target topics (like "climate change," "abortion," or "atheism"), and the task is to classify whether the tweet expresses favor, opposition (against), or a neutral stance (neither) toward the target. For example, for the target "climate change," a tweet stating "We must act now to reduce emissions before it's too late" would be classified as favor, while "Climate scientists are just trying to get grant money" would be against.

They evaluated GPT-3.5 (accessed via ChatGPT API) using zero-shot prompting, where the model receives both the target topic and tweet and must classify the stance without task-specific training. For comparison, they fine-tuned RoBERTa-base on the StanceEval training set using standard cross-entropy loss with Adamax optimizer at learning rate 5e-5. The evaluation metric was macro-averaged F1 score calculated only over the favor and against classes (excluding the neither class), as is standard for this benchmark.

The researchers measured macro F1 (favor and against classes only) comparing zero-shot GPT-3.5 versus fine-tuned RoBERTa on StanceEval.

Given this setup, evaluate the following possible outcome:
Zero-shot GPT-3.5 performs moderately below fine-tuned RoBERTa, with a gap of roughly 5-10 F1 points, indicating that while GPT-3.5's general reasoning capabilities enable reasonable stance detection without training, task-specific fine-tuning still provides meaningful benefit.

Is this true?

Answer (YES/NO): NO